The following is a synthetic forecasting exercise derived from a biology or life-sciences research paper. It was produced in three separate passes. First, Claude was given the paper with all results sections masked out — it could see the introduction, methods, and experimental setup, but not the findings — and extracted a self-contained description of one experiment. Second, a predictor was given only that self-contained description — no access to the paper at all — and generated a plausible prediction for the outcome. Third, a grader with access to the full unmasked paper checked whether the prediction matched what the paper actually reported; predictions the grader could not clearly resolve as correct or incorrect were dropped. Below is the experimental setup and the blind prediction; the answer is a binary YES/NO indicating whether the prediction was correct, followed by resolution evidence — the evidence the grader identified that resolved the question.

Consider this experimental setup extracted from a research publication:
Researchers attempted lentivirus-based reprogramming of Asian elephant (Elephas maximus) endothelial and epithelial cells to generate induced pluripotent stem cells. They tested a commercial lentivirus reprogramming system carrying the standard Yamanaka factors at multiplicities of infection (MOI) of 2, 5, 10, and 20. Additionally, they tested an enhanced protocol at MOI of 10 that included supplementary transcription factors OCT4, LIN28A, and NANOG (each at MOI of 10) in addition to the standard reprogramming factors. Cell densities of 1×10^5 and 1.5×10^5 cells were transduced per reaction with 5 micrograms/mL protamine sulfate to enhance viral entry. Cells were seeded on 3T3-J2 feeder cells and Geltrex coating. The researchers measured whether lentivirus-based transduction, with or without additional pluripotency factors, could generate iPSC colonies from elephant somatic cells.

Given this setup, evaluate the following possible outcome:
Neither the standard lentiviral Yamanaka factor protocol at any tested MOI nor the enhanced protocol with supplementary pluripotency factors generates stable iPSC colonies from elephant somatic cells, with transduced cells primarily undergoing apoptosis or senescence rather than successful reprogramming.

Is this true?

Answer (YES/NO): YES